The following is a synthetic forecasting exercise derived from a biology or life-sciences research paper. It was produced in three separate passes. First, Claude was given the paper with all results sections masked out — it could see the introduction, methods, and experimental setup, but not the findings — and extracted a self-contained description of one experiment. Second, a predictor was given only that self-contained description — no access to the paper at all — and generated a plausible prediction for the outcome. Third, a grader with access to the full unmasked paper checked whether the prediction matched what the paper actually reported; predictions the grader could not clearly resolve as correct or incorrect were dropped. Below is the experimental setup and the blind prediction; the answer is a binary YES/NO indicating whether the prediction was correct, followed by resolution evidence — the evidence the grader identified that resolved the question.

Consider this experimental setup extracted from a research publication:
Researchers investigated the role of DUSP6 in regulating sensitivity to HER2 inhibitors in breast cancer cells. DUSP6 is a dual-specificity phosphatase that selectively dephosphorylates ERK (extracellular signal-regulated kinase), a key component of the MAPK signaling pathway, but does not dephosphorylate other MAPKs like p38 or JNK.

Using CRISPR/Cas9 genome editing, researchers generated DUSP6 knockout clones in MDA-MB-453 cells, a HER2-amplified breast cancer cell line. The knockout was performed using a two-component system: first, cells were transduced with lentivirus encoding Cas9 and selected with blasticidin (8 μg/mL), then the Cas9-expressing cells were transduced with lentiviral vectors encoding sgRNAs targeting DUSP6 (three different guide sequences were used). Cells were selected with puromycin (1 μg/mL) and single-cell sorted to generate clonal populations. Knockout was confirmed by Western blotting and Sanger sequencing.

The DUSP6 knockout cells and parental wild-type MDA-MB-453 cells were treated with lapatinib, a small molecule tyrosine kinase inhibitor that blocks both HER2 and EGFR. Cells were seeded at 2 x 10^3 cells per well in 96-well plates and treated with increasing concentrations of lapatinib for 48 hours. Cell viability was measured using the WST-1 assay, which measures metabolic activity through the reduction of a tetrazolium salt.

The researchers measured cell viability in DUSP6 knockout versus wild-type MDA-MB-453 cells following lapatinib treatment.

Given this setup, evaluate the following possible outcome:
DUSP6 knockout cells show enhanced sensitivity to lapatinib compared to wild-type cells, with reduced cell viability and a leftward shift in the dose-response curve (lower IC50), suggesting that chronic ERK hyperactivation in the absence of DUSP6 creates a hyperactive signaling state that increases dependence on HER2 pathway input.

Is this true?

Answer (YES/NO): YES